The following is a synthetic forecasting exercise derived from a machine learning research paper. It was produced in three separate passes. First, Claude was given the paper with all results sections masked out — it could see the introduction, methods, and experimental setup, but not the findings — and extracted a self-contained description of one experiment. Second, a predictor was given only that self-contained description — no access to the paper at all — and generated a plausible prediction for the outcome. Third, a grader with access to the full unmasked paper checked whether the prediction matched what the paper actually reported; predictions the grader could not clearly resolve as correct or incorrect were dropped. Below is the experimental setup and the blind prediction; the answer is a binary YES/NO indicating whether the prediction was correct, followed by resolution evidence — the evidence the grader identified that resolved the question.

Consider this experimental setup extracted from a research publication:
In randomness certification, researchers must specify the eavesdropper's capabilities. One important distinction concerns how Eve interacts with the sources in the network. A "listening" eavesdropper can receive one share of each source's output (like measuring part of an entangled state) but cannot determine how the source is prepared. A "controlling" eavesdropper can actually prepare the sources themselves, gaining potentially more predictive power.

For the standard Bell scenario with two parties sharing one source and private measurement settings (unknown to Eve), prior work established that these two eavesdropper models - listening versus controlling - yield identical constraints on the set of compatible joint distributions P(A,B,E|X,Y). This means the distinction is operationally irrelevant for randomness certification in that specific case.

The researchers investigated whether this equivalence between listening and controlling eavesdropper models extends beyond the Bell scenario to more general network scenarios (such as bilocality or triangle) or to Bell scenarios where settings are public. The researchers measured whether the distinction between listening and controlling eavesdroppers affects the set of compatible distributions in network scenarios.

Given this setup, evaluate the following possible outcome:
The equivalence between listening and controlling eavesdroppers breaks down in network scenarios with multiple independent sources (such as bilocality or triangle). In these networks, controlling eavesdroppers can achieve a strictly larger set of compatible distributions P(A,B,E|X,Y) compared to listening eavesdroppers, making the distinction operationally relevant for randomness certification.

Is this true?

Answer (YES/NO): YES